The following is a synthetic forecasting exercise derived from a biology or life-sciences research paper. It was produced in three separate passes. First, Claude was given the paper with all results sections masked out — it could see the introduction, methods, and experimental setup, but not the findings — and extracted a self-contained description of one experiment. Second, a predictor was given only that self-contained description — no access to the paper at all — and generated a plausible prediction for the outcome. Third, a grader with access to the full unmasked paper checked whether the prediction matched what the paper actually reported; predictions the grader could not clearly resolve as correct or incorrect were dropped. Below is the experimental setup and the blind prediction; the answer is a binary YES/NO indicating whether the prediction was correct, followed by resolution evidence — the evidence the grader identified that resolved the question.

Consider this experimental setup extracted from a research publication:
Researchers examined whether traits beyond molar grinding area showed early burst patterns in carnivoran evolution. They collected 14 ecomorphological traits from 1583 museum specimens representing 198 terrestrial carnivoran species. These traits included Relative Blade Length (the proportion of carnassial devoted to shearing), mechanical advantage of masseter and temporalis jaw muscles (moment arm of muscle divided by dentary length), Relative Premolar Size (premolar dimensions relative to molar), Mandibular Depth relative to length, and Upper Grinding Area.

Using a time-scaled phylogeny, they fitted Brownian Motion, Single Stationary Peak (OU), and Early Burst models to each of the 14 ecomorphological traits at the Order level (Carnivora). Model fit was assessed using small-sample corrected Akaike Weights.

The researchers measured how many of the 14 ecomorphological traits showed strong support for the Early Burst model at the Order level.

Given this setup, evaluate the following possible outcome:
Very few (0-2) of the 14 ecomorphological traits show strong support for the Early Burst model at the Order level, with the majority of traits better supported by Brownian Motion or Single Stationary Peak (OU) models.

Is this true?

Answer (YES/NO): NO